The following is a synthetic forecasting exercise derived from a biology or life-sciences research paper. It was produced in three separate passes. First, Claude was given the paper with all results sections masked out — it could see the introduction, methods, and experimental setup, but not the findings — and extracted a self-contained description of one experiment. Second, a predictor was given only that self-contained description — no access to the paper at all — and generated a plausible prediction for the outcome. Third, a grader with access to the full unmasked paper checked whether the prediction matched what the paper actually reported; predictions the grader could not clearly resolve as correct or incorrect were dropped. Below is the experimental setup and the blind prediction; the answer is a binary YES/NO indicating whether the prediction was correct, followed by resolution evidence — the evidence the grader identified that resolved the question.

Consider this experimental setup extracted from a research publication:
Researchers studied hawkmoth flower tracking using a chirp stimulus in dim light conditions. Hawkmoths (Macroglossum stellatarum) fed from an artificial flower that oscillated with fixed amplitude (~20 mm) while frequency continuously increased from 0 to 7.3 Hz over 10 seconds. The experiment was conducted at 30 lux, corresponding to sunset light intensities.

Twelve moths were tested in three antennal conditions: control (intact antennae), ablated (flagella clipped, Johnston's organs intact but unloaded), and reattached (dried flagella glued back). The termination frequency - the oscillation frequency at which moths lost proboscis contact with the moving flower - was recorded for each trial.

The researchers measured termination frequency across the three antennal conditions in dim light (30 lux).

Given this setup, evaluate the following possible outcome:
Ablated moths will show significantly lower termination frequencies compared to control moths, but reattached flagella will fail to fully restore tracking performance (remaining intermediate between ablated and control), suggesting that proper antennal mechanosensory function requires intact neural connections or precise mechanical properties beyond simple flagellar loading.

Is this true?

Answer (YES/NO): NO